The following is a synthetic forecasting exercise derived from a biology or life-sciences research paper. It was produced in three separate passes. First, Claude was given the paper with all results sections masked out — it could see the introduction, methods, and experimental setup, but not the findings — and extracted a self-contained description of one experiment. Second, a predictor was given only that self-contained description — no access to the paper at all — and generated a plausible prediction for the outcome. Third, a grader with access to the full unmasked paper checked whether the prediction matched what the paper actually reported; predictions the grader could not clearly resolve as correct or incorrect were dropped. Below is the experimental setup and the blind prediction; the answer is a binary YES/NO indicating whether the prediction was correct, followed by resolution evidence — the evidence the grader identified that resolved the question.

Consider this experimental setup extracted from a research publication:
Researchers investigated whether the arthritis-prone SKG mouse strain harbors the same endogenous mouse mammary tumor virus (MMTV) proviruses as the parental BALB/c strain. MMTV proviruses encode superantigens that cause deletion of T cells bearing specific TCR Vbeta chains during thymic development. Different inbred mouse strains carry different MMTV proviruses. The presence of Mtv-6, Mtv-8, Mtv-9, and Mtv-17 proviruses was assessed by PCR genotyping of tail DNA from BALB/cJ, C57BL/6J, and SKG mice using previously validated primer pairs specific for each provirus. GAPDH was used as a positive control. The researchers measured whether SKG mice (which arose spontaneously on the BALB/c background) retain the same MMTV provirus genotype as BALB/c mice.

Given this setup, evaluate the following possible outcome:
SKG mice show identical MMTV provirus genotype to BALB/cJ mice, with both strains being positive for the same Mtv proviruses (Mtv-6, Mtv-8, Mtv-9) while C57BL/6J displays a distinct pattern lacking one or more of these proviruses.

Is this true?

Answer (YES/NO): YES